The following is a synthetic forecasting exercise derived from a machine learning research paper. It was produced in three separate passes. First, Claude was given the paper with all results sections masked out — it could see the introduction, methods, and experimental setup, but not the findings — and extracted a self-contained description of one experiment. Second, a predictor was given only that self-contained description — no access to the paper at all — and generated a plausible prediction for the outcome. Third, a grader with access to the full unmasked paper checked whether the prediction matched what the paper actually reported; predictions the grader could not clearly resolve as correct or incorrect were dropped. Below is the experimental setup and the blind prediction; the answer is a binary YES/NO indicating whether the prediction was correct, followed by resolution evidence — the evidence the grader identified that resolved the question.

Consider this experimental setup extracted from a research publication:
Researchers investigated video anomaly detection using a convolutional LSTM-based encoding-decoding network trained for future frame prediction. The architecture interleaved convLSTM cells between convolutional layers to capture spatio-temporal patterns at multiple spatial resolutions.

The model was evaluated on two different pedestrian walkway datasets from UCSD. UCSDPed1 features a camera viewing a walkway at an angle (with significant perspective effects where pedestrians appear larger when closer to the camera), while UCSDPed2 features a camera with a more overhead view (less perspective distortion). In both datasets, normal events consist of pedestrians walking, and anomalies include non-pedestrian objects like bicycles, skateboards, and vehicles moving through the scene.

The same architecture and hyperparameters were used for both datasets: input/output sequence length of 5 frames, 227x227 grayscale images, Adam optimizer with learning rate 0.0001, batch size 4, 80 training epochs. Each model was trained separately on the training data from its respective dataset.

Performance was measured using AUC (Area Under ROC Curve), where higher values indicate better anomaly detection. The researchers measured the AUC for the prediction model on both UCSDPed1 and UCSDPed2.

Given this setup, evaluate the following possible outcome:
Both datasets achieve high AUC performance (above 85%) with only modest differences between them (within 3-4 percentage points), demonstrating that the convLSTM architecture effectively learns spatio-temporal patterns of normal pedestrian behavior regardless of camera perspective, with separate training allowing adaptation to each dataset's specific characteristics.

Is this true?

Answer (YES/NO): NO